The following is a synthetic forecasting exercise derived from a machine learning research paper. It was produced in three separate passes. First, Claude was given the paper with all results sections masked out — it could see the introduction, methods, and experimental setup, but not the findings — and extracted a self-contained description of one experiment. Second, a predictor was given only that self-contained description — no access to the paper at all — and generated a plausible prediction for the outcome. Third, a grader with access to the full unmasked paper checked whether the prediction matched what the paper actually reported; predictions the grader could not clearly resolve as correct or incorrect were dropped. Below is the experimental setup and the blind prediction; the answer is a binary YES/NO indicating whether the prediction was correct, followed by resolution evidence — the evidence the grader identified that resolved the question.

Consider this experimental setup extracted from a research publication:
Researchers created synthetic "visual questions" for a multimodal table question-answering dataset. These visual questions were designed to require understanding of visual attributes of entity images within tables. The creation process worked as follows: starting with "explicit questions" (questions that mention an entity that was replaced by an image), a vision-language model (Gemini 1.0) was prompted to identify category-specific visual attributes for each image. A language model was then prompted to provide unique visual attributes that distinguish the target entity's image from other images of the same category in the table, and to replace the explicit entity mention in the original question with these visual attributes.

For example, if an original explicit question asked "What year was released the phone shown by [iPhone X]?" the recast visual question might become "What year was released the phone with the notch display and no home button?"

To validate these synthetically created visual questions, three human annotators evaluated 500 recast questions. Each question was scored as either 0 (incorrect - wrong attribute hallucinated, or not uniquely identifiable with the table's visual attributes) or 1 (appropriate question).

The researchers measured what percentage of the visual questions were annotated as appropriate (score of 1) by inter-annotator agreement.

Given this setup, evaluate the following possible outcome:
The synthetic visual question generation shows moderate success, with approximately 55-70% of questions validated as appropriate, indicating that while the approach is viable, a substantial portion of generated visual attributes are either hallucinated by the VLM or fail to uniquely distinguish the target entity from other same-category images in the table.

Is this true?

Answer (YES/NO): NO